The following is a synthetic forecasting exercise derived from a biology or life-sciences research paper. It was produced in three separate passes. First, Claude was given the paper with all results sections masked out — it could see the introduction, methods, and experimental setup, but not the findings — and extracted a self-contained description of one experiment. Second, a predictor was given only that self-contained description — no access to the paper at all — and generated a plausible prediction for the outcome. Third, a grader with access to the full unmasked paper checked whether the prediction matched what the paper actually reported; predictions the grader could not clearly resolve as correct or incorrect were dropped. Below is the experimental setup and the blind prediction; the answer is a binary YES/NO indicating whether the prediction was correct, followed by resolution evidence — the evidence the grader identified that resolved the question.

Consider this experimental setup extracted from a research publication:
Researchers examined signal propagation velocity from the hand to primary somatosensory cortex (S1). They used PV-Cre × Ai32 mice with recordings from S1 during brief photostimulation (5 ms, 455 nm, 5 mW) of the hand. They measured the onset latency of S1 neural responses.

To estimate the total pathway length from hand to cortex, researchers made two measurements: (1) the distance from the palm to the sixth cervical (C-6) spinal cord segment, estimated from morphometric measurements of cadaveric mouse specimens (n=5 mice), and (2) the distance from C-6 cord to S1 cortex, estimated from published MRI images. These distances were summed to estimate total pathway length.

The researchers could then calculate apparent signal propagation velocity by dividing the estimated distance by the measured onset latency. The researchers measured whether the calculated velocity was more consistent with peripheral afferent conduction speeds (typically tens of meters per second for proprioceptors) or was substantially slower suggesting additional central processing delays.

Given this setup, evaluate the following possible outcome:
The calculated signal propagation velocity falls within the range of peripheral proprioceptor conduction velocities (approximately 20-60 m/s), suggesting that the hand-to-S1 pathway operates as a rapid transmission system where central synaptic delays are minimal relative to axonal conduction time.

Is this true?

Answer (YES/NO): NO